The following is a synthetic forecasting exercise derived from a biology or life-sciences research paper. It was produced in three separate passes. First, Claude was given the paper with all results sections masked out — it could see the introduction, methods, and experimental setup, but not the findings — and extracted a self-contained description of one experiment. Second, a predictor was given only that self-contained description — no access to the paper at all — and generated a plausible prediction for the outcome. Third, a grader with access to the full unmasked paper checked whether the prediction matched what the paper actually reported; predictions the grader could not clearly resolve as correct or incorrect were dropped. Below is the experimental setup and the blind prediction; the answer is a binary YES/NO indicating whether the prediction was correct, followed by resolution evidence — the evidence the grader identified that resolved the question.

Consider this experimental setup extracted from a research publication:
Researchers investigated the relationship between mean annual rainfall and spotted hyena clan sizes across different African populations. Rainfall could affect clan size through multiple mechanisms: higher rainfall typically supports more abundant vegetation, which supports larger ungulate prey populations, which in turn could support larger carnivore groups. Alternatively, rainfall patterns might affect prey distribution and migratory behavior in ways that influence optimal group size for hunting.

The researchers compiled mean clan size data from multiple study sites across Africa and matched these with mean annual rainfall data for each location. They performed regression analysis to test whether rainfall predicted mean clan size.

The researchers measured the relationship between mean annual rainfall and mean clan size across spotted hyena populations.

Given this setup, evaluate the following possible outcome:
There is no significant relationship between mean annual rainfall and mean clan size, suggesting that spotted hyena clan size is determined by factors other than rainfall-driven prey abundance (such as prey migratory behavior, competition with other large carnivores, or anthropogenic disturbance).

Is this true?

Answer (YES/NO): NO